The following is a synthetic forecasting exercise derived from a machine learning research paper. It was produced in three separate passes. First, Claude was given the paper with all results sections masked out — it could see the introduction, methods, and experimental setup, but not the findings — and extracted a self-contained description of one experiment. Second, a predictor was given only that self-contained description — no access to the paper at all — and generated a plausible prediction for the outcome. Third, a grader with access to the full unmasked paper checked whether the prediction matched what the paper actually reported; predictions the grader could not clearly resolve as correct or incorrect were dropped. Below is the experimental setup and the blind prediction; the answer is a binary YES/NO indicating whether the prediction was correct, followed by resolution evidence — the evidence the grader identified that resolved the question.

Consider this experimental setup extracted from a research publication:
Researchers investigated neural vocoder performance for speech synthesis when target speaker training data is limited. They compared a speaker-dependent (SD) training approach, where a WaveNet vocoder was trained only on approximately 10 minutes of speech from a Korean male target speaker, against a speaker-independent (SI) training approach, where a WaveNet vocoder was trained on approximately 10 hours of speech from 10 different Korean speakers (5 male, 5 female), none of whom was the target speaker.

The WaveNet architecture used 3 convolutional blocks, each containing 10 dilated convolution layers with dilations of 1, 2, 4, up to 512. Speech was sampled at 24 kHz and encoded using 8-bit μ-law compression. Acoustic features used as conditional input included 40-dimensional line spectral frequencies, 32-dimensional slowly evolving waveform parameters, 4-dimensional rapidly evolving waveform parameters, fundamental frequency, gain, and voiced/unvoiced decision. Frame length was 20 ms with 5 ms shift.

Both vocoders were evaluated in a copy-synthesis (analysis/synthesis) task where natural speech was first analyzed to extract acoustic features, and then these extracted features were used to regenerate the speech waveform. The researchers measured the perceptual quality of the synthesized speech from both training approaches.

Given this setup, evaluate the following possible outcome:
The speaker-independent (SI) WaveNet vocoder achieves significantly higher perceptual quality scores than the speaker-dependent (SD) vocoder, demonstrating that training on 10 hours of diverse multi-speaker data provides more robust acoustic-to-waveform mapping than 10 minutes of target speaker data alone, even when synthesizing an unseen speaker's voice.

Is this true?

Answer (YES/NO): YES